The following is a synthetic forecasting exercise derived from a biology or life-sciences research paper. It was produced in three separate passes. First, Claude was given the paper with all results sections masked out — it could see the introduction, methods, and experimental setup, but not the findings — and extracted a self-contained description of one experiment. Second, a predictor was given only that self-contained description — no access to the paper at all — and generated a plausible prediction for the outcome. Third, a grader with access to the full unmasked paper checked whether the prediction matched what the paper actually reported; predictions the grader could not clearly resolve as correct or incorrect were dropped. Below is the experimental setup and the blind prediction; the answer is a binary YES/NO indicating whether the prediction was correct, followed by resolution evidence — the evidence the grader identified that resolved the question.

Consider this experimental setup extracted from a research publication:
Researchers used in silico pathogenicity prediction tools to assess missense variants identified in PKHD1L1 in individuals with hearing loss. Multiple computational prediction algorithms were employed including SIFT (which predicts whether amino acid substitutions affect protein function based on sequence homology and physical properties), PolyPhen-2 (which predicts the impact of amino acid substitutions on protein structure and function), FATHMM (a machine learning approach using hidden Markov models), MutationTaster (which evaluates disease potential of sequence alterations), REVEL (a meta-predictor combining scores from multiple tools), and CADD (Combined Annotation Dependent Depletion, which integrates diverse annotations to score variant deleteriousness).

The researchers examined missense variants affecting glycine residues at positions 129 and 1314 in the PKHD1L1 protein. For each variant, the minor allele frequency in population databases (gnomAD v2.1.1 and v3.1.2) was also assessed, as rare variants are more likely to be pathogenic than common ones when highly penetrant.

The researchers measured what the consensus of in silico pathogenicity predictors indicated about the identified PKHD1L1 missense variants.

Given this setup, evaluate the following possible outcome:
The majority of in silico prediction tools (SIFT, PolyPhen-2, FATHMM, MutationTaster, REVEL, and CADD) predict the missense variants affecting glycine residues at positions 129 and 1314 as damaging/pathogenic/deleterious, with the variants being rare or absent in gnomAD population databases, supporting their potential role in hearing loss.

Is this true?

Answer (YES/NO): YES